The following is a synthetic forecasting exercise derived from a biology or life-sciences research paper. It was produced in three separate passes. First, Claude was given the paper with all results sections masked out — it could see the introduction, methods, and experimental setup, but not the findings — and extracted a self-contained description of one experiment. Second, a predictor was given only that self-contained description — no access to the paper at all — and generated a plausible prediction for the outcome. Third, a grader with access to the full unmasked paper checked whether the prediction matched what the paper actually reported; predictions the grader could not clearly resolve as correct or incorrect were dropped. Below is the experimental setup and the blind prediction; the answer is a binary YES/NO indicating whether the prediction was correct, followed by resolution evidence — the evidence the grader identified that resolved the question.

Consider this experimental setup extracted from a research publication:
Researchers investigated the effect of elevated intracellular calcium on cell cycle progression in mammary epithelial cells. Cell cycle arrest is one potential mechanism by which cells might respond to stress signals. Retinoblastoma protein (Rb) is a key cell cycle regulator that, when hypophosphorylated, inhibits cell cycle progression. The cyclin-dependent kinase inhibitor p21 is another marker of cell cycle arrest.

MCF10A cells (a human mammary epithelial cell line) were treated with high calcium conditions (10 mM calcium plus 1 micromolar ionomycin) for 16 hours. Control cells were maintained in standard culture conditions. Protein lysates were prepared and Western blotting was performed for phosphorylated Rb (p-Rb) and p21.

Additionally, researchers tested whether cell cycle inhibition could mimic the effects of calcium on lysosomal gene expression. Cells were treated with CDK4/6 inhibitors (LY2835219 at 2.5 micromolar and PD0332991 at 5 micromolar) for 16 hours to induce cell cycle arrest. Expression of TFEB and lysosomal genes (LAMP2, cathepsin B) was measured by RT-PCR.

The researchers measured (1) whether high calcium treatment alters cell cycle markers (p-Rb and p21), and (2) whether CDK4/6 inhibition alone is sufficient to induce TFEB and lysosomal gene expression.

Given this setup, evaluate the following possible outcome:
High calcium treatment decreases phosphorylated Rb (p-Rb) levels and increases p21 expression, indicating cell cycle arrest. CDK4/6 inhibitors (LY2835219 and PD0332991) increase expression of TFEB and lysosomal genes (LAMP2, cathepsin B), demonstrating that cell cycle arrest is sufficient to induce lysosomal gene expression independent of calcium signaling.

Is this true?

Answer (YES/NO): NO